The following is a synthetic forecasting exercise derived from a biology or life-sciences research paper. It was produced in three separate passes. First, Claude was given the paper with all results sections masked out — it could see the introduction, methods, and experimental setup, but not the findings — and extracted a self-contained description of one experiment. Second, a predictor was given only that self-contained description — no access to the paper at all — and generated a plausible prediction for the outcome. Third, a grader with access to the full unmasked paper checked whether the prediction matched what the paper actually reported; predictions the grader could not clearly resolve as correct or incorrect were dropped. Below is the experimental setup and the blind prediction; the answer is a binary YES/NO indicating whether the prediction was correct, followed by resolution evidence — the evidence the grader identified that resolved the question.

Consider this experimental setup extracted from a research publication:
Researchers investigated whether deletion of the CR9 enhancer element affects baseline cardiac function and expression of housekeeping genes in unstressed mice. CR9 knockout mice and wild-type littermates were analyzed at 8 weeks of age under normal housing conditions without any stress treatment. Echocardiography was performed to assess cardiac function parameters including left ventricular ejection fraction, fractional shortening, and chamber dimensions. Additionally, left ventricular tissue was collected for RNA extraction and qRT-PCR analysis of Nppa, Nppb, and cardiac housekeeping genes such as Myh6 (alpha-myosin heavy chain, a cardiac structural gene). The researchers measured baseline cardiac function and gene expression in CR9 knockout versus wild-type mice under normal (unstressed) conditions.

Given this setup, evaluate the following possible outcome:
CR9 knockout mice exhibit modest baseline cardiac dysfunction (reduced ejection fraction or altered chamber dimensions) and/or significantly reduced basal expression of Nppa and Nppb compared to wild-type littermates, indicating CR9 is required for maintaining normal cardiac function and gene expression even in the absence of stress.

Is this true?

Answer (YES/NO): YES